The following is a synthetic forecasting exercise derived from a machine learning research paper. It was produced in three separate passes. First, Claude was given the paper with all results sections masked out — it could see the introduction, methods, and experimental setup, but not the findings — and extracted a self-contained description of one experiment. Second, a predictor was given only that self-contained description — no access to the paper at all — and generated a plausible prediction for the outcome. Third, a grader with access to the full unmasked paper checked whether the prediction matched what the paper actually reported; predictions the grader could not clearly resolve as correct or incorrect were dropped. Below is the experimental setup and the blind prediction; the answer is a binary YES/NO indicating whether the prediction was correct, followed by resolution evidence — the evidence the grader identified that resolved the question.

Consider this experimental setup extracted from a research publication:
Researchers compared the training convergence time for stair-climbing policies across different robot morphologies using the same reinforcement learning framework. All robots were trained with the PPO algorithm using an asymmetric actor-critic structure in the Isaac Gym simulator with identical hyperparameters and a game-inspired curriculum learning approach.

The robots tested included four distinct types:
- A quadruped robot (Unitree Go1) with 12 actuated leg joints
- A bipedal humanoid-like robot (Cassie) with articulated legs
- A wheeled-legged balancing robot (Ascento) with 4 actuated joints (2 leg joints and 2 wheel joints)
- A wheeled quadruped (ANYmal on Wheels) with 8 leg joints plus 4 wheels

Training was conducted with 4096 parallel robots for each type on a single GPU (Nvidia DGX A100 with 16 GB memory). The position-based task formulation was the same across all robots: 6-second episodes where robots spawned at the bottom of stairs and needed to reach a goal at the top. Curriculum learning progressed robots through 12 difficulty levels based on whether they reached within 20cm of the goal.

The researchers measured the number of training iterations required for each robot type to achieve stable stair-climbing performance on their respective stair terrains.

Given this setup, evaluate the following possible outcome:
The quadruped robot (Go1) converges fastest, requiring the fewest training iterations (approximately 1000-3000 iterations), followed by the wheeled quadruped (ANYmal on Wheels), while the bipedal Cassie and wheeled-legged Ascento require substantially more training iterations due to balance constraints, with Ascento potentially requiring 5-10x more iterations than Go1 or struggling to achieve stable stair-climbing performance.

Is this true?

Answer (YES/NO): NO